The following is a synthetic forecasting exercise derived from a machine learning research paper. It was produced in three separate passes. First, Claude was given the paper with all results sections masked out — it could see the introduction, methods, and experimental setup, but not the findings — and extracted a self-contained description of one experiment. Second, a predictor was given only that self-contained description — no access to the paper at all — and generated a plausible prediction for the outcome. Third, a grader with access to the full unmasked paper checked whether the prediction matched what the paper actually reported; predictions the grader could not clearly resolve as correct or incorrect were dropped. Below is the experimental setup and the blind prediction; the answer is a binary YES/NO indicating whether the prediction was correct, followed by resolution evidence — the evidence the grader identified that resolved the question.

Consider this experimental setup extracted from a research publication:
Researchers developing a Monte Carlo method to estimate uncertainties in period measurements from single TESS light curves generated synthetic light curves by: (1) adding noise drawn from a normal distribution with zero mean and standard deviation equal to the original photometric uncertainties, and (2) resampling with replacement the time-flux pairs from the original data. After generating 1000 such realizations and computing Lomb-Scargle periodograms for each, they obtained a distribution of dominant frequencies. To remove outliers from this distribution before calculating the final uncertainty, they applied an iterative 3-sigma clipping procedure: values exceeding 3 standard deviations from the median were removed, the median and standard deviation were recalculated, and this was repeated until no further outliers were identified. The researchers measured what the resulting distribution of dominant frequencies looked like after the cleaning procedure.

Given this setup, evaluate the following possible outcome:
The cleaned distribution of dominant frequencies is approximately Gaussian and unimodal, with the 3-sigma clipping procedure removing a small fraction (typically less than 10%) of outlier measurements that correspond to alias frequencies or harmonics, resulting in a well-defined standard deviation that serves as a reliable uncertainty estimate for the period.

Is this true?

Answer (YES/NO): NO